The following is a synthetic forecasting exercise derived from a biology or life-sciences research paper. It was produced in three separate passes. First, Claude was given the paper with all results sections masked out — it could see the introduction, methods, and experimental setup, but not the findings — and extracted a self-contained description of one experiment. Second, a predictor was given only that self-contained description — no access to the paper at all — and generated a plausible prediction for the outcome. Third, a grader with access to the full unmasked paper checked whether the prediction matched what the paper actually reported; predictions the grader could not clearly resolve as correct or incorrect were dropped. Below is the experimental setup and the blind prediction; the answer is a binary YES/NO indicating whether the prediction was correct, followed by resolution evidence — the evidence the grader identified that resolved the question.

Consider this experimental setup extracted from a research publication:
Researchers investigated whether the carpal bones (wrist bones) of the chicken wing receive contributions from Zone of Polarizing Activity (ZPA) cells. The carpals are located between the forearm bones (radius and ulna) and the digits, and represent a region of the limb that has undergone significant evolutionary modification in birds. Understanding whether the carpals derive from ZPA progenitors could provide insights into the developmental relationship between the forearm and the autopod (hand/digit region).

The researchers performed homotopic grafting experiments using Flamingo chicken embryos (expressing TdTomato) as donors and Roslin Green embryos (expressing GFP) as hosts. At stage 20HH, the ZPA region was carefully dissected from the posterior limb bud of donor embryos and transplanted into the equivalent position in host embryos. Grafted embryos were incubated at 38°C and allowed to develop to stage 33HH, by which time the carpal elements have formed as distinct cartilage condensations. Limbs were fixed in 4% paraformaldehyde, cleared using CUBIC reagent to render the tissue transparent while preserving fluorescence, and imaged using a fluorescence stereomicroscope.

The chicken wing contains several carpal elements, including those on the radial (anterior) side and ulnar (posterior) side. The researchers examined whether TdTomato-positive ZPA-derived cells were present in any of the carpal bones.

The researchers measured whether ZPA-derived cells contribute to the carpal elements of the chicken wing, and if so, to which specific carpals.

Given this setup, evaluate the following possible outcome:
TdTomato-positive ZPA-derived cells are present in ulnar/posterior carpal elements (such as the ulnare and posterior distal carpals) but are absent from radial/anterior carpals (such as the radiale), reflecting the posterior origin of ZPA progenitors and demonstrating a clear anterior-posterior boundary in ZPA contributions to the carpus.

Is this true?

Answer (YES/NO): NO